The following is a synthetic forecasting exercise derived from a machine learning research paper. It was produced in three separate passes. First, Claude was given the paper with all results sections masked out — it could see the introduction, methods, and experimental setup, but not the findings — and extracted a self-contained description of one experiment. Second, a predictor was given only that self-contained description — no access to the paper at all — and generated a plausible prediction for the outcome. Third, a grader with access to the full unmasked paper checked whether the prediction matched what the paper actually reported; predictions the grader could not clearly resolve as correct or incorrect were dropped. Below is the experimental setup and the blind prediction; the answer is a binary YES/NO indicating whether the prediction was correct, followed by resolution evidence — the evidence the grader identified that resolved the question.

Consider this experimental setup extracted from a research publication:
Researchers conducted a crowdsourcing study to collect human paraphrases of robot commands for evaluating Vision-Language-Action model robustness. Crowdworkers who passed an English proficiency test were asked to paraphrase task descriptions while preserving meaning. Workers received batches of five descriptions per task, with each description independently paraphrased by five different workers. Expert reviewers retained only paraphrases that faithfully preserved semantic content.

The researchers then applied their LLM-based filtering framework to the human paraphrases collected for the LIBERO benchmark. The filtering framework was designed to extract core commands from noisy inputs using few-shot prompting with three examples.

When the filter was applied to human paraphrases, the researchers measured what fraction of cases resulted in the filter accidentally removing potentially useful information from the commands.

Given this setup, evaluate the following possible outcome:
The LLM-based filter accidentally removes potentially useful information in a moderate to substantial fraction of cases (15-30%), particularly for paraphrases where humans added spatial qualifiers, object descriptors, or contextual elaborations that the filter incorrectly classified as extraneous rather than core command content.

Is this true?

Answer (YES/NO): NO